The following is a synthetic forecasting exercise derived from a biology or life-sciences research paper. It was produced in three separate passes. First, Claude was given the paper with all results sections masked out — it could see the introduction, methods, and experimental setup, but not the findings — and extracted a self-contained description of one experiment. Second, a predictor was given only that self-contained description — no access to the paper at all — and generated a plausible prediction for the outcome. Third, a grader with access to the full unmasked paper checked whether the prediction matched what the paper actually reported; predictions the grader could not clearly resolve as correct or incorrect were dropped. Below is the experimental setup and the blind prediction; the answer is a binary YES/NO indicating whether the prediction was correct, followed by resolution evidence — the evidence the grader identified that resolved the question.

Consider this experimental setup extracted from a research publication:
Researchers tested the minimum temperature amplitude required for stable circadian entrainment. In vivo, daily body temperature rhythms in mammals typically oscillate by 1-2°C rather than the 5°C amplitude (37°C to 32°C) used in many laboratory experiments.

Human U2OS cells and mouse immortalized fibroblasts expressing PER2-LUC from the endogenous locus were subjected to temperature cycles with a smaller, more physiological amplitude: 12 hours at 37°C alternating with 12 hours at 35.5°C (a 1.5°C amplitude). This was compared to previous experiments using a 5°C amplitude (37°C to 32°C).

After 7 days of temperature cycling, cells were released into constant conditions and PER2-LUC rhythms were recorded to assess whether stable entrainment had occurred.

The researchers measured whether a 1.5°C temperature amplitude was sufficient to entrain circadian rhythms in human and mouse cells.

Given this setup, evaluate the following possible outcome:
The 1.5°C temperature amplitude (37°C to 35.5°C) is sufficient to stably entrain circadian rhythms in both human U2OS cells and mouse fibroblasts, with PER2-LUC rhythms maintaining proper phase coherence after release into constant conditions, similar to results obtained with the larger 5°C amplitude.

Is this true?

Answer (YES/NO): NO